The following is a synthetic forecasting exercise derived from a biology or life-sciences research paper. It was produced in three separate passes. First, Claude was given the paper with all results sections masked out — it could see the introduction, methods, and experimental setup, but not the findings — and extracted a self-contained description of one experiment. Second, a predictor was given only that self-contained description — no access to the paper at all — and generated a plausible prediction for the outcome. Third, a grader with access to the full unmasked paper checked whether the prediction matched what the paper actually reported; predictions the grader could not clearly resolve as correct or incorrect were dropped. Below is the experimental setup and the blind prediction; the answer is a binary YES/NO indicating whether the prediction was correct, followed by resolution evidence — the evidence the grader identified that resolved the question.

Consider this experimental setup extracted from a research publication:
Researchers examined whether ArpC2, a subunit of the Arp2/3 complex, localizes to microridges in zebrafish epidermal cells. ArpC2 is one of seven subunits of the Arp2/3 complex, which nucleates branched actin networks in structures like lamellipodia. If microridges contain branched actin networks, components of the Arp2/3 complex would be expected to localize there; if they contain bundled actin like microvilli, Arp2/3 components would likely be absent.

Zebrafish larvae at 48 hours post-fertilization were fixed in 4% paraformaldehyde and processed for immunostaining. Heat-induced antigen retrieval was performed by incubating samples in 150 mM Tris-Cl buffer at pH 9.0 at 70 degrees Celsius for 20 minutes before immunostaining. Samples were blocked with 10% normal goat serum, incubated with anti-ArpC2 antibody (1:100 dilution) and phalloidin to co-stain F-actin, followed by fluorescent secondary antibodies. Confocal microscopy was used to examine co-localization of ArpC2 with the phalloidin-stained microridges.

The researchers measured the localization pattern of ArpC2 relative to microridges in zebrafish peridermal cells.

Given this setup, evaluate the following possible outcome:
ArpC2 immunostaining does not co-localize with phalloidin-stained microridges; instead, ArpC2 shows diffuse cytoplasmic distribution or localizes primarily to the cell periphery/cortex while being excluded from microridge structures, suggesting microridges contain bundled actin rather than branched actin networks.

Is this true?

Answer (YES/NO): NO